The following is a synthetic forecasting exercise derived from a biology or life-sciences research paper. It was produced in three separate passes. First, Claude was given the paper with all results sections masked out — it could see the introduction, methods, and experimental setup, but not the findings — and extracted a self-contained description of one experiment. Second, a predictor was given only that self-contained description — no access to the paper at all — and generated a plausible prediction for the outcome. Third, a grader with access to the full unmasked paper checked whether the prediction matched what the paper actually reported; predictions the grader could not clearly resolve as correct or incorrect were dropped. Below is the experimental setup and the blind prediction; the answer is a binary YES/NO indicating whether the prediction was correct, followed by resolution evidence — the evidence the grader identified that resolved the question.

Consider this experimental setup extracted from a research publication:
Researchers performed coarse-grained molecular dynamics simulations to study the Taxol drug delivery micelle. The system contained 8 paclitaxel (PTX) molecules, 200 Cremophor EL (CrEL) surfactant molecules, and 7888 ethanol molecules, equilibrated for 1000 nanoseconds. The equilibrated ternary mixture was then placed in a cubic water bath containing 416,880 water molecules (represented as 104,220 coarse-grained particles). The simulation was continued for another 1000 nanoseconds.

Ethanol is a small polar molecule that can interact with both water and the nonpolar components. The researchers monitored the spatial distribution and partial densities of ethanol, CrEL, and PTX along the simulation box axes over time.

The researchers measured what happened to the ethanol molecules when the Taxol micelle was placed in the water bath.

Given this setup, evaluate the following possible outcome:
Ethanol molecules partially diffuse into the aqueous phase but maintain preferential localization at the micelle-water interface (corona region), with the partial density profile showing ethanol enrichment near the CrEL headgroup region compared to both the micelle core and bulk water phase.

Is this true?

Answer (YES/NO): NO